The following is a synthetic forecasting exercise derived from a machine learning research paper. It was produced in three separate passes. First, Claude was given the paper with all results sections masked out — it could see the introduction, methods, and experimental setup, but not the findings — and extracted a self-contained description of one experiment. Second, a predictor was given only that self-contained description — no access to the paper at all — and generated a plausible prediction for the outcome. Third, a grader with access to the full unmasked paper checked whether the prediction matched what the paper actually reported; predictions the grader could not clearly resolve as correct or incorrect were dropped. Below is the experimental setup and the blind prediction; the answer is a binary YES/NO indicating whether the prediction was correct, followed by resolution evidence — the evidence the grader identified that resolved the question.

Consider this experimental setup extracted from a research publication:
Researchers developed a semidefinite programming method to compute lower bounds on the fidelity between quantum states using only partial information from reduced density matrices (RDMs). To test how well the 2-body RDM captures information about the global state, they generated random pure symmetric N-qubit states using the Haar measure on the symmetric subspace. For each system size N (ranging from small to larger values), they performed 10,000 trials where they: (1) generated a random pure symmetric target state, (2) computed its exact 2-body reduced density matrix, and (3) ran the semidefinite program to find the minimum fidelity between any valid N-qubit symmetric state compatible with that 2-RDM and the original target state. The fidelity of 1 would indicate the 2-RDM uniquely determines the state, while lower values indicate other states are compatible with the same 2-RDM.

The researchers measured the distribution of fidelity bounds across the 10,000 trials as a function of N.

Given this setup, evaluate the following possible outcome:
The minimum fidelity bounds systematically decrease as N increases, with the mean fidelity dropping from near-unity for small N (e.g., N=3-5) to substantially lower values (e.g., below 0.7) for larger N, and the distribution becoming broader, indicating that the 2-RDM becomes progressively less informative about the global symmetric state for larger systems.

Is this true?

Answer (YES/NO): YES